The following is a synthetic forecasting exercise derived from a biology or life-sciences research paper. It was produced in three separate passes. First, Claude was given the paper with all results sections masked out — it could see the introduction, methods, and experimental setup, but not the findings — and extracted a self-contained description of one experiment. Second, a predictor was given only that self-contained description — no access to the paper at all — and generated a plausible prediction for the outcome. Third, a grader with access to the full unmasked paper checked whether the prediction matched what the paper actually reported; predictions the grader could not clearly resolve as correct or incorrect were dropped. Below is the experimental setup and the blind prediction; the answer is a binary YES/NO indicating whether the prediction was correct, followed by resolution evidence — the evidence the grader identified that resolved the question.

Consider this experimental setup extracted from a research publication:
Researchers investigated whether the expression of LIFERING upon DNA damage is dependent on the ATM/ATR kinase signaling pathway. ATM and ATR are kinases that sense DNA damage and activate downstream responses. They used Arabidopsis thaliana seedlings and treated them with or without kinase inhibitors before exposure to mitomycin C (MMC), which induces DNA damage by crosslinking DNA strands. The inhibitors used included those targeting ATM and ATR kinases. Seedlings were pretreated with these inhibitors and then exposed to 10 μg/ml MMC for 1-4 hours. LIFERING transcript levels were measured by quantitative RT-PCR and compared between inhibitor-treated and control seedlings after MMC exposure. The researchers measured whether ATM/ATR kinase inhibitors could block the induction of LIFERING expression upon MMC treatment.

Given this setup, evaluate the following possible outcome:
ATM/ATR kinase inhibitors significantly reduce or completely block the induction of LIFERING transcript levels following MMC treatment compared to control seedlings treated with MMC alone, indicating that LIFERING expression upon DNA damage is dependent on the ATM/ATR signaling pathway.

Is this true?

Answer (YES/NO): YES